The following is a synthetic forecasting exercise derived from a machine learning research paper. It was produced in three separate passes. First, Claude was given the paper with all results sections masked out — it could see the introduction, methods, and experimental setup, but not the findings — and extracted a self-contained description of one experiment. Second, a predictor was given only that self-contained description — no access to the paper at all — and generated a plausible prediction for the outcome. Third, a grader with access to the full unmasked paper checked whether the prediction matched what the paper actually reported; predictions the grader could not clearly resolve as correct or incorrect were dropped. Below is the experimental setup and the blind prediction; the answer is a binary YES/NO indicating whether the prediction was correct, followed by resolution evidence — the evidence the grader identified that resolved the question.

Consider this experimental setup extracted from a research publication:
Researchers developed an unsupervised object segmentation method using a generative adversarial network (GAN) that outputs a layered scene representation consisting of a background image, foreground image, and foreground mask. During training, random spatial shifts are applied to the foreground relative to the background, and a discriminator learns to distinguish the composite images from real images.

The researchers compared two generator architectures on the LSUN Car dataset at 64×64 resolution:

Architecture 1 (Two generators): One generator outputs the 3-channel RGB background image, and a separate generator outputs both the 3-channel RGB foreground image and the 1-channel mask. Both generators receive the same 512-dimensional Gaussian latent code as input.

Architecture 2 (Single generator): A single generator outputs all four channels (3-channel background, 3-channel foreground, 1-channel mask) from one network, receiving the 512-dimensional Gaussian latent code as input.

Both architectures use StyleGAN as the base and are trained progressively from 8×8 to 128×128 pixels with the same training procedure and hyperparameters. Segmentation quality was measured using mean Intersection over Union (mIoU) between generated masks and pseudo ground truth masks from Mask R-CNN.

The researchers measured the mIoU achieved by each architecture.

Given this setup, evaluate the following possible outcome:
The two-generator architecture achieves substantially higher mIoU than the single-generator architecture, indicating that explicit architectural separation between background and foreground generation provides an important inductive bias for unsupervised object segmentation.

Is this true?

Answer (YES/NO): YES